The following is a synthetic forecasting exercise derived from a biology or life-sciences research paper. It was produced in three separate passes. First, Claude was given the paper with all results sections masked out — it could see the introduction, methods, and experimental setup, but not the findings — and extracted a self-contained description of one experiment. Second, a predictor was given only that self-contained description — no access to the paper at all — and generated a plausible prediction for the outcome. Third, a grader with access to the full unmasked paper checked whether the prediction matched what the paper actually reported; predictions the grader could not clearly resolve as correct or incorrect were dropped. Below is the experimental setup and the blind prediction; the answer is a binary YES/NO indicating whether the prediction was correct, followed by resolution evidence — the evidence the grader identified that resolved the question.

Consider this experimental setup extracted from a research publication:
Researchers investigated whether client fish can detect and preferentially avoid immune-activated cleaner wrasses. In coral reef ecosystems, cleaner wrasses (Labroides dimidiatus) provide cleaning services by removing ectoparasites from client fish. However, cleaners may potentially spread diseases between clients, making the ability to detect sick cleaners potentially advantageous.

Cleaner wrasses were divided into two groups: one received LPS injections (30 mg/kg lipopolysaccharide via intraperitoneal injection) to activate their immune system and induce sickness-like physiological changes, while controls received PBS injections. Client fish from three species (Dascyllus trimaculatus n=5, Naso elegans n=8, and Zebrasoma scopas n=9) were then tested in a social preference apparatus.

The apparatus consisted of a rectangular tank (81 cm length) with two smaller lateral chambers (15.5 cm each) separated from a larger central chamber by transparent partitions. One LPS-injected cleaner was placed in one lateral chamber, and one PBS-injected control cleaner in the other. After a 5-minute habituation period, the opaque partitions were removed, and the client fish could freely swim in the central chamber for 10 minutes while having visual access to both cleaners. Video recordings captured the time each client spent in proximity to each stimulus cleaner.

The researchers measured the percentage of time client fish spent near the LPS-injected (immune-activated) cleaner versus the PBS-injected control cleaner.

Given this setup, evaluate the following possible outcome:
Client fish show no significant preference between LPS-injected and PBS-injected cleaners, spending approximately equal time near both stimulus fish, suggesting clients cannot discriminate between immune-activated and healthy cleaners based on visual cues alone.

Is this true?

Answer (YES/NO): NO